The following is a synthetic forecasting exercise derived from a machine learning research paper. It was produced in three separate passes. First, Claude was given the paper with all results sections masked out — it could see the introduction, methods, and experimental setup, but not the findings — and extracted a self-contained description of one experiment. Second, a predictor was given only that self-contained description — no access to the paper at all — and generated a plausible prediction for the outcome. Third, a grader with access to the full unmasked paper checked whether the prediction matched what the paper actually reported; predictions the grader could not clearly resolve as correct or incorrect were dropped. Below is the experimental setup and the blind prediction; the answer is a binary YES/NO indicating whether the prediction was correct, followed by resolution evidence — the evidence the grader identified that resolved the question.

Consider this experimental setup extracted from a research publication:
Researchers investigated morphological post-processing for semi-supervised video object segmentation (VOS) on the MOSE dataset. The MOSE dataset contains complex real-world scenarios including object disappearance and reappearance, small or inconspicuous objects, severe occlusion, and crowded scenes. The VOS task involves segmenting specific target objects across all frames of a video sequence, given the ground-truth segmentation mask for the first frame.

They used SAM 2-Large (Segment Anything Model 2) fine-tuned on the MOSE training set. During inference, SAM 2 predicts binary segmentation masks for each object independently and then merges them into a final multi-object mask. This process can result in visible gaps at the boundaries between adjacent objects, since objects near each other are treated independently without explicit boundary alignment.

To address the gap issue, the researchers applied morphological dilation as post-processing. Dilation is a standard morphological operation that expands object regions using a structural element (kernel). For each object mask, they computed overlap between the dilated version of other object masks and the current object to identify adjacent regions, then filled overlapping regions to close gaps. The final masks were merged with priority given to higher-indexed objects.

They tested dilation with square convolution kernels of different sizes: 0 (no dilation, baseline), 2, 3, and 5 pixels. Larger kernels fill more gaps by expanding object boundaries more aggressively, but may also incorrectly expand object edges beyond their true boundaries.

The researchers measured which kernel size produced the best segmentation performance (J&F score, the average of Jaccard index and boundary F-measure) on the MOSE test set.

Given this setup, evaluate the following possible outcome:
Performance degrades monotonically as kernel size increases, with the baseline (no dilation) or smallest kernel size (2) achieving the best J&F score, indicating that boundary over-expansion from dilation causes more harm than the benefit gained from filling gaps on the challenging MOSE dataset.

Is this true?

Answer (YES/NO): NO